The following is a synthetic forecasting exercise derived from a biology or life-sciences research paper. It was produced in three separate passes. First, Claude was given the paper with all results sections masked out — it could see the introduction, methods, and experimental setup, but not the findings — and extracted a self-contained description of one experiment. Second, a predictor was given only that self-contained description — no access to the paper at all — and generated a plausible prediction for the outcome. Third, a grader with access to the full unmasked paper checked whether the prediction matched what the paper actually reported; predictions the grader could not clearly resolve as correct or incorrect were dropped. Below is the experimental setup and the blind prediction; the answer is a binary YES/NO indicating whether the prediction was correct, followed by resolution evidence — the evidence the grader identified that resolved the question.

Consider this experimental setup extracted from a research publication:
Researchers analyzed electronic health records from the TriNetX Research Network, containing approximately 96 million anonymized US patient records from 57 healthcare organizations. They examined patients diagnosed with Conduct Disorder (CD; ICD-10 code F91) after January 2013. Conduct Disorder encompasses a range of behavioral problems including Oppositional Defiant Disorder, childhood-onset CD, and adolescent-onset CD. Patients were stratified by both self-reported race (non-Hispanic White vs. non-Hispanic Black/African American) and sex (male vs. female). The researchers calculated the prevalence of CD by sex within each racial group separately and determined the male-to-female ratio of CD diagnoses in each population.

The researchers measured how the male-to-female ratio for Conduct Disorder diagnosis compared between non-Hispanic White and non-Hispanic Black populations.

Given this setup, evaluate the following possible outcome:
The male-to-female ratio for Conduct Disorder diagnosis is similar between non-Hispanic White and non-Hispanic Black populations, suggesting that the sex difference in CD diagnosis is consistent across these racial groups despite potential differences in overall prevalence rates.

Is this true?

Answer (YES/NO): NO